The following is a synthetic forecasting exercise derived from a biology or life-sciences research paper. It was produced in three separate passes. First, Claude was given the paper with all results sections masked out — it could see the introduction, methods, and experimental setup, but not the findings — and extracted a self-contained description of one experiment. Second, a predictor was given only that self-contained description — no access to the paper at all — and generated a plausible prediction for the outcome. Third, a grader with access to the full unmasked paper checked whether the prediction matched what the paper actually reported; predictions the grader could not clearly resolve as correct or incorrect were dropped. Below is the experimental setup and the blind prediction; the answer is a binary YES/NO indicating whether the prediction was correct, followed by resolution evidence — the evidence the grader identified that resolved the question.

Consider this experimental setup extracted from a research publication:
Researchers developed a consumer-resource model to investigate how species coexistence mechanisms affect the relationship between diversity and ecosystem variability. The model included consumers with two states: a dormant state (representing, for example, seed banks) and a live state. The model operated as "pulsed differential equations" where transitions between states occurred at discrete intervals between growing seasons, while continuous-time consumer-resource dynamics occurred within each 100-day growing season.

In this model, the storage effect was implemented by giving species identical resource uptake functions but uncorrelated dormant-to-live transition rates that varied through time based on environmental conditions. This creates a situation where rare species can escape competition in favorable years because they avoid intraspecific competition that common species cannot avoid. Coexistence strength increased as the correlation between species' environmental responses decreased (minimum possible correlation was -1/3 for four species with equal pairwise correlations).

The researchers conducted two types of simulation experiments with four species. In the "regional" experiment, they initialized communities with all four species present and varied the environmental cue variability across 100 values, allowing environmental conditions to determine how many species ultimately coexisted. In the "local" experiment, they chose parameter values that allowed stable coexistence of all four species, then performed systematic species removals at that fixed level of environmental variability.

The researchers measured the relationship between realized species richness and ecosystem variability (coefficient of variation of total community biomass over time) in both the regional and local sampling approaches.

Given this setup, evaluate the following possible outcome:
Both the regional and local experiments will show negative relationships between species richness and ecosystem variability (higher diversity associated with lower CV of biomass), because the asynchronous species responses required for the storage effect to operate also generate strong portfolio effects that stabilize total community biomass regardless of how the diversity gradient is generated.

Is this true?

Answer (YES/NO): NO